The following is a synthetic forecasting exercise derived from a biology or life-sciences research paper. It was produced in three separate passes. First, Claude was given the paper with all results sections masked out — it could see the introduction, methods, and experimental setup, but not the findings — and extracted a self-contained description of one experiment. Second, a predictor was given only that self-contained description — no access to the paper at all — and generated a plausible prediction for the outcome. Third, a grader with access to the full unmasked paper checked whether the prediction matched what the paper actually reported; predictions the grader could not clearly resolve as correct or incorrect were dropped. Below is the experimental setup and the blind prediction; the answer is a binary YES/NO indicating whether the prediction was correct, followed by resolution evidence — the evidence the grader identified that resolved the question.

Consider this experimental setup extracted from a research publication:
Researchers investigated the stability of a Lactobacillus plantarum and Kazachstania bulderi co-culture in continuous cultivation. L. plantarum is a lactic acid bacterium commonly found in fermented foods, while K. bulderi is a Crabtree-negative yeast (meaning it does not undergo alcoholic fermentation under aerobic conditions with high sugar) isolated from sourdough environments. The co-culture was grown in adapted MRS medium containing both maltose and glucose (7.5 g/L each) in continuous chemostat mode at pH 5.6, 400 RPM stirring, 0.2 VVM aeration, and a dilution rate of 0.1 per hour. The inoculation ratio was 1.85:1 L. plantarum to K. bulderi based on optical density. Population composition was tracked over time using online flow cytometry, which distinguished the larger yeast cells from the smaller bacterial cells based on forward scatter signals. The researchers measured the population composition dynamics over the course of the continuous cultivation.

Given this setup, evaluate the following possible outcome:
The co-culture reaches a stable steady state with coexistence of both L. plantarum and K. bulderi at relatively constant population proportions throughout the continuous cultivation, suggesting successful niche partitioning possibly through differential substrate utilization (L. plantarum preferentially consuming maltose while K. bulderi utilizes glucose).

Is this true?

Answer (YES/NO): NO